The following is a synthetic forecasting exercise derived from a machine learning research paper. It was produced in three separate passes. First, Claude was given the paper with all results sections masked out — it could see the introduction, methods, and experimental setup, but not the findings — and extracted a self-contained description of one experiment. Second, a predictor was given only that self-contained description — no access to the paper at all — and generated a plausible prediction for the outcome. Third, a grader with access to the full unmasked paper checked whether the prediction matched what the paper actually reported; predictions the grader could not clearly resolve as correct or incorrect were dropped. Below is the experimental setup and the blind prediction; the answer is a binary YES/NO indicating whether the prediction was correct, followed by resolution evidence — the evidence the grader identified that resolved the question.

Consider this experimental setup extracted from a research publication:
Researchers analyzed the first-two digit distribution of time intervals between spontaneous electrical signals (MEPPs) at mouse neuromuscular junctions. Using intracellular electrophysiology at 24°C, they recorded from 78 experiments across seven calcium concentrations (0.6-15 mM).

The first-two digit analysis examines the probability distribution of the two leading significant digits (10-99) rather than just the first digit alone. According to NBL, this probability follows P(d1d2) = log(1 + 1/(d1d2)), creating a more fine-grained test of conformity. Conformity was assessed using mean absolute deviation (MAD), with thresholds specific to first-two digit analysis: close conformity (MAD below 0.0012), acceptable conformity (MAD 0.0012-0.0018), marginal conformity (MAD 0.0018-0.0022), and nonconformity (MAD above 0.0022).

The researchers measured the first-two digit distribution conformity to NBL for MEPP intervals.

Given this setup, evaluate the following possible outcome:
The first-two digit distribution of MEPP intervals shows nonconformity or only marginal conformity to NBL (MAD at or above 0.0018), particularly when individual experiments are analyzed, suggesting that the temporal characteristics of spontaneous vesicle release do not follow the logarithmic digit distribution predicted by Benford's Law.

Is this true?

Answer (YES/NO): NO